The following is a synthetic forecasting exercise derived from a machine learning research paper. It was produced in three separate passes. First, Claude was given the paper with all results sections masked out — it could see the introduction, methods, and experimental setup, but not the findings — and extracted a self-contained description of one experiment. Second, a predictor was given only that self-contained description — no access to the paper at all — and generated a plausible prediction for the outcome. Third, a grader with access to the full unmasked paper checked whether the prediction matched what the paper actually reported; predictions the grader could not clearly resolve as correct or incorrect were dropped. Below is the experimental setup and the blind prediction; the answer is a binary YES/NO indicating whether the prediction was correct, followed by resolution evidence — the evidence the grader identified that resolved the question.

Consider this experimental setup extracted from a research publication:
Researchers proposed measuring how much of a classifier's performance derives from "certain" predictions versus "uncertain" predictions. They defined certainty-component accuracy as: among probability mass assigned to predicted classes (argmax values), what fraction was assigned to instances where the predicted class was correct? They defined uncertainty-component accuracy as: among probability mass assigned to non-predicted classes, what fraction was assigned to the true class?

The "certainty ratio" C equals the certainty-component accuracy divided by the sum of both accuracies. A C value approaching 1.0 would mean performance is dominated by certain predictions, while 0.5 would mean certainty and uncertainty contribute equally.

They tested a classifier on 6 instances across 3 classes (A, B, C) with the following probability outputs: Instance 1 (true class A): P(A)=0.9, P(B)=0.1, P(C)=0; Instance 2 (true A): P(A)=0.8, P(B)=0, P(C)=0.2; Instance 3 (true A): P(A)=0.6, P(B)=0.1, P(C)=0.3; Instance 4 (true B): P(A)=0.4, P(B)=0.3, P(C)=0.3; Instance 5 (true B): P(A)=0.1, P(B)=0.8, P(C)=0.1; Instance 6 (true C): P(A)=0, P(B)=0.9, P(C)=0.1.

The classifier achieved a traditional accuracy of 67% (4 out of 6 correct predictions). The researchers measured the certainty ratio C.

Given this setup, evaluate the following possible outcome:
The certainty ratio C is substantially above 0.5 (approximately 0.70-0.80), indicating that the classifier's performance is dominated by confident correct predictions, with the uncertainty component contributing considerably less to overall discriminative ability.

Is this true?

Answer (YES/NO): YES